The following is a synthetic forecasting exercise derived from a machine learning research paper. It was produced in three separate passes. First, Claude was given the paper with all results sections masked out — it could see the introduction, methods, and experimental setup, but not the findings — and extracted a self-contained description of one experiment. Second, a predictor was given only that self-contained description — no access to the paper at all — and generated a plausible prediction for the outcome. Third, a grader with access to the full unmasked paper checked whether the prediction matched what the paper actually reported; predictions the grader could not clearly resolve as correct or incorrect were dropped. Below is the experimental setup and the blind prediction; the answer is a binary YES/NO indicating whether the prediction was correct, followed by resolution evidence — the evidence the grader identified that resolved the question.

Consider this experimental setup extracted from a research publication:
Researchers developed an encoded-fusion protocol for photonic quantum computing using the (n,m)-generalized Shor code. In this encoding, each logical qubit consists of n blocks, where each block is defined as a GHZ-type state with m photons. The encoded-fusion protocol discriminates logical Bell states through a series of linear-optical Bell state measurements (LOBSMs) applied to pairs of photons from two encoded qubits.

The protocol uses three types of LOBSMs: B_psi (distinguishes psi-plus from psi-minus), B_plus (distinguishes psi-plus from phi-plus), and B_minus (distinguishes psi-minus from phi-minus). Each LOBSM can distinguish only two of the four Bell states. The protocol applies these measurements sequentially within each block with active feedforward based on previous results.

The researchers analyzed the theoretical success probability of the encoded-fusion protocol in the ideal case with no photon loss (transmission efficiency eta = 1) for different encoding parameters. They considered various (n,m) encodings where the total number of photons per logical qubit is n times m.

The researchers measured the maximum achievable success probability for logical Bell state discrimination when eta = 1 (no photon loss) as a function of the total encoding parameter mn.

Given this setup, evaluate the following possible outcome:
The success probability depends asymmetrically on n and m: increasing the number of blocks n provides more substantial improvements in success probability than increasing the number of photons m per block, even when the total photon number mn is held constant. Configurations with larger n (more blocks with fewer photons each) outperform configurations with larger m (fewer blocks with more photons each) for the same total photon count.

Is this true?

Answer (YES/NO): NO